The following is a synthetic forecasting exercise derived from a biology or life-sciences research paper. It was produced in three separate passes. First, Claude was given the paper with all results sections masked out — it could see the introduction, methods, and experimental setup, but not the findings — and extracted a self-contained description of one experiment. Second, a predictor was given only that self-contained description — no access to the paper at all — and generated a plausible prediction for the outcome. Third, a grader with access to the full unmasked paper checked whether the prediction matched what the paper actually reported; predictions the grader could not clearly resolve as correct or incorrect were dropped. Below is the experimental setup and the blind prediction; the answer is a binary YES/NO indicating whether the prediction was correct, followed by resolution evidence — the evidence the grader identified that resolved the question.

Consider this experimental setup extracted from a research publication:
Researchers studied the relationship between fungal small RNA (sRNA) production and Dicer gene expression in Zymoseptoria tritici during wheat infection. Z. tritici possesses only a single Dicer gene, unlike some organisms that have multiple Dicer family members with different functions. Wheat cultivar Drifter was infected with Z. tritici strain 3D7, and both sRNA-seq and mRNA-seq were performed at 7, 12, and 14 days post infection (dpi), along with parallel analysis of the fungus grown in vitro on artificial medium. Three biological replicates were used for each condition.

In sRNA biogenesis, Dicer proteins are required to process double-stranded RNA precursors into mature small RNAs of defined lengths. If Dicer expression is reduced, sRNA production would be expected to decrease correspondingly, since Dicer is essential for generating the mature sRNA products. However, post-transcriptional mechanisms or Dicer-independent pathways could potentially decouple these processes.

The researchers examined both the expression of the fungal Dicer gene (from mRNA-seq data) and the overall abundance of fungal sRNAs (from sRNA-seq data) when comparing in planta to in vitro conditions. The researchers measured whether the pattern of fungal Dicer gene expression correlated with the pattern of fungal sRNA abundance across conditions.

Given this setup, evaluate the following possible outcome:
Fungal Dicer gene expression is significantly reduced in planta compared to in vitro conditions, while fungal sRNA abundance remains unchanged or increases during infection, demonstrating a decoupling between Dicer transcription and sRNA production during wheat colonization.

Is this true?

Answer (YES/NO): NO